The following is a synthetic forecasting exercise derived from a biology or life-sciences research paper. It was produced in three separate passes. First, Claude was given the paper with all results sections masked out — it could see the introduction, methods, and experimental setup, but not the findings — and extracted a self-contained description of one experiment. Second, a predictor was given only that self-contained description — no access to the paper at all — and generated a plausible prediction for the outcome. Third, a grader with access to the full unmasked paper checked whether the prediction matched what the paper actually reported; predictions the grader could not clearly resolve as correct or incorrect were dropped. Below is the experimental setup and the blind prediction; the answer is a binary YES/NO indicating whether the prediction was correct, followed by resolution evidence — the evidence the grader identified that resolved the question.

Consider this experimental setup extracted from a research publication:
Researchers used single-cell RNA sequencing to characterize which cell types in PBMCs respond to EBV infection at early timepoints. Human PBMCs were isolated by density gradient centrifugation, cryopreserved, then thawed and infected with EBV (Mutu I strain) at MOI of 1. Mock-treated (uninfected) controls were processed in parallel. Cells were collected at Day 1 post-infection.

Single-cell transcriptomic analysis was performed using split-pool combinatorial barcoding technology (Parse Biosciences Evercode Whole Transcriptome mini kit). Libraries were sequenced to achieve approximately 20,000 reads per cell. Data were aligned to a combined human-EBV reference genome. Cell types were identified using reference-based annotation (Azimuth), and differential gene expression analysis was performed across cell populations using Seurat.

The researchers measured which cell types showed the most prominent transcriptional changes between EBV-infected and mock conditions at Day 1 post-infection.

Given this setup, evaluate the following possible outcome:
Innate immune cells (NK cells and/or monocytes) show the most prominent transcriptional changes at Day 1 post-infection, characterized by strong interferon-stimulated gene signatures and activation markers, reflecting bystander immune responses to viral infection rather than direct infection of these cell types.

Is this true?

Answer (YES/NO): NO